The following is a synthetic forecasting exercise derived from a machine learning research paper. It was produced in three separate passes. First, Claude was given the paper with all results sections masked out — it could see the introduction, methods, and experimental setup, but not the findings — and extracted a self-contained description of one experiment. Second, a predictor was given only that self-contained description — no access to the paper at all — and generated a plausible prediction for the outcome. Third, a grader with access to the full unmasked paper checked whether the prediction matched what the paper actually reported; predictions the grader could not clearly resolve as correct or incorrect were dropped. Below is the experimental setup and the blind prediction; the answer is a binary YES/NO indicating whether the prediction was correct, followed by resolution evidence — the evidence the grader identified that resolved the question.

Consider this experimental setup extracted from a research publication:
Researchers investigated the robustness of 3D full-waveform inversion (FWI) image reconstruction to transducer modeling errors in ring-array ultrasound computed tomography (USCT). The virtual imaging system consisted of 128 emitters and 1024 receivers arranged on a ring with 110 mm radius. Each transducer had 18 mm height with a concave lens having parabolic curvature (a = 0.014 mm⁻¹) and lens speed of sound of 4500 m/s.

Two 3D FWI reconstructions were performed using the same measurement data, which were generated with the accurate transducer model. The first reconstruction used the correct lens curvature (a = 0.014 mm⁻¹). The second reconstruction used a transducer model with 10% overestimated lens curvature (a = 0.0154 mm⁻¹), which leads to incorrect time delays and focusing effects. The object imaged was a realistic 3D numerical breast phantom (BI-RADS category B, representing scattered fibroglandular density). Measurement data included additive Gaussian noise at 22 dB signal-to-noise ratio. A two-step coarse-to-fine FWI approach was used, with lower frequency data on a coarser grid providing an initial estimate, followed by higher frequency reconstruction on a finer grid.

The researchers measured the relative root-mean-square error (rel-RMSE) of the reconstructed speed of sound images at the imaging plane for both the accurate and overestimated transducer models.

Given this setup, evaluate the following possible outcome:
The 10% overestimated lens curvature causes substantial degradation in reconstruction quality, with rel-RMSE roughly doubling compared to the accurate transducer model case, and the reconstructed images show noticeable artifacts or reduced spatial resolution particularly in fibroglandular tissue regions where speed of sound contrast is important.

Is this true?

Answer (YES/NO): NO